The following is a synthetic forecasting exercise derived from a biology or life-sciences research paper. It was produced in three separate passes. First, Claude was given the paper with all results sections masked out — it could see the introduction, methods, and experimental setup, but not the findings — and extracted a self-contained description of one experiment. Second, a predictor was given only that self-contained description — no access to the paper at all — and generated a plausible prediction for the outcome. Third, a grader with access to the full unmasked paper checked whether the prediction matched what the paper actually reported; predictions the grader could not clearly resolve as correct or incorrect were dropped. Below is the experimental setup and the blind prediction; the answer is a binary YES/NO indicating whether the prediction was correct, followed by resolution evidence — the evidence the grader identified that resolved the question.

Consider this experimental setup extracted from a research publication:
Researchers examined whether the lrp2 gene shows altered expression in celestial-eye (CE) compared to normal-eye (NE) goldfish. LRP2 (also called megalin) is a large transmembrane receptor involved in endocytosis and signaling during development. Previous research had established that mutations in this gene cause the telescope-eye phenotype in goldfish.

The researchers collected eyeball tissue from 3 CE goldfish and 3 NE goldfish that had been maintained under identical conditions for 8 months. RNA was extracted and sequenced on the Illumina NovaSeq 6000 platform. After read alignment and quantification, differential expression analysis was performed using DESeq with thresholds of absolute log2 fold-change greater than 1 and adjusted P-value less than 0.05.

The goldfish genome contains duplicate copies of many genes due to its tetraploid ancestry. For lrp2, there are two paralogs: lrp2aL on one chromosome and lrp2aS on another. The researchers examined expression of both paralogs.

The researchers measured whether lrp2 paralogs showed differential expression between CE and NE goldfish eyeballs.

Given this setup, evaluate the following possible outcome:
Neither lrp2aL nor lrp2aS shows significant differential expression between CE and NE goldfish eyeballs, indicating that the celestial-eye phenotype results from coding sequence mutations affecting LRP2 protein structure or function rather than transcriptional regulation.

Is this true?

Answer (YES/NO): NO